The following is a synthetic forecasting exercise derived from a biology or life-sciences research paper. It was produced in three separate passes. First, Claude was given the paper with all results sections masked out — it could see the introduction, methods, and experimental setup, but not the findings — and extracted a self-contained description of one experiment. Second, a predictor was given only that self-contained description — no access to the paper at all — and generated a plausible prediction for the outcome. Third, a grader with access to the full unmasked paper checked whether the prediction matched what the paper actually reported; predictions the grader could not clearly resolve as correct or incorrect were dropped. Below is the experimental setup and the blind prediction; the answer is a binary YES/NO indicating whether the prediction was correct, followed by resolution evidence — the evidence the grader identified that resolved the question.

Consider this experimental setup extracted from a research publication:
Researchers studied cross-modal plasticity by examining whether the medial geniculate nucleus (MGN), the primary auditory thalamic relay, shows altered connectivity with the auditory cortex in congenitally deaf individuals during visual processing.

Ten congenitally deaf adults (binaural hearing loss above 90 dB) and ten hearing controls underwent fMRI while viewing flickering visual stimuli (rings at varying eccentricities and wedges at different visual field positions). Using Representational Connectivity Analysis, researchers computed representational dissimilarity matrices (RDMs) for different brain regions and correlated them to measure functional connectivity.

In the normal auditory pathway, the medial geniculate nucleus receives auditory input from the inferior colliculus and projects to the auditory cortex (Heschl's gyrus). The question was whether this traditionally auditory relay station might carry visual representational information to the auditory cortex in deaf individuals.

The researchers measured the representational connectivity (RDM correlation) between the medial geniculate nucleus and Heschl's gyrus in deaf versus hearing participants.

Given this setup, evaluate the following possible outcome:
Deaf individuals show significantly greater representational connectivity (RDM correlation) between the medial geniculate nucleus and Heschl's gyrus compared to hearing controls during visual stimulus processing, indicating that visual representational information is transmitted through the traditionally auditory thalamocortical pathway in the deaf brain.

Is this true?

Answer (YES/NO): NO